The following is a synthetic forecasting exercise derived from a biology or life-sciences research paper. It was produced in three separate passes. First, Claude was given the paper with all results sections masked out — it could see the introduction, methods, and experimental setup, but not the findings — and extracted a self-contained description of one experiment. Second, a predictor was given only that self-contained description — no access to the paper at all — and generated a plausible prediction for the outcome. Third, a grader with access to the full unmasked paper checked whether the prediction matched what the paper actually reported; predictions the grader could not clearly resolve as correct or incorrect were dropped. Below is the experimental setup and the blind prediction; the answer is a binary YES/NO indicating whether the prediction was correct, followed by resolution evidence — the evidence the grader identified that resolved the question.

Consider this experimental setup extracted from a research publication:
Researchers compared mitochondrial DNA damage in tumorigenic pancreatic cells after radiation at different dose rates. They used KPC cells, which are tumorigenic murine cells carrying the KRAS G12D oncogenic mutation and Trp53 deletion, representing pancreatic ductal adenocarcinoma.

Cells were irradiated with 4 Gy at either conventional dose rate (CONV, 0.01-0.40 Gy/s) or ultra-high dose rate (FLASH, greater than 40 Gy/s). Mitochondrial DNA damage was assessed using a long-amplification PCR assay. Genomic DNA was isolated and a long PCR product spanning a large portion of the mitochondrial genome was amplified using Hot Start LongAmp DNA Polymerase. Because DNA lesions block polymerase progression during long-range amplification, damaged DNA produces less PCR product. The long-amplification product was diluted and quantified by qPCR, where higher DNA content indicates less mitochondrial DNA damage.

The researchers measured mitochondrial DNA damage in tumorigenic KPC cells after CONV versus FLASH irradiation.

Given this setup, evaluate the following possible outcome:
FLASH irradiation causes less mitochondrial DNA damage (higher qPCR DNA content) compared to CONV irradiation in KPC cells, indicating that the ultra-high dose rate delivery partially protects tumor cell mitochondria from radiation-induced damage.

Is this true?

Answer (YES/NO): NO